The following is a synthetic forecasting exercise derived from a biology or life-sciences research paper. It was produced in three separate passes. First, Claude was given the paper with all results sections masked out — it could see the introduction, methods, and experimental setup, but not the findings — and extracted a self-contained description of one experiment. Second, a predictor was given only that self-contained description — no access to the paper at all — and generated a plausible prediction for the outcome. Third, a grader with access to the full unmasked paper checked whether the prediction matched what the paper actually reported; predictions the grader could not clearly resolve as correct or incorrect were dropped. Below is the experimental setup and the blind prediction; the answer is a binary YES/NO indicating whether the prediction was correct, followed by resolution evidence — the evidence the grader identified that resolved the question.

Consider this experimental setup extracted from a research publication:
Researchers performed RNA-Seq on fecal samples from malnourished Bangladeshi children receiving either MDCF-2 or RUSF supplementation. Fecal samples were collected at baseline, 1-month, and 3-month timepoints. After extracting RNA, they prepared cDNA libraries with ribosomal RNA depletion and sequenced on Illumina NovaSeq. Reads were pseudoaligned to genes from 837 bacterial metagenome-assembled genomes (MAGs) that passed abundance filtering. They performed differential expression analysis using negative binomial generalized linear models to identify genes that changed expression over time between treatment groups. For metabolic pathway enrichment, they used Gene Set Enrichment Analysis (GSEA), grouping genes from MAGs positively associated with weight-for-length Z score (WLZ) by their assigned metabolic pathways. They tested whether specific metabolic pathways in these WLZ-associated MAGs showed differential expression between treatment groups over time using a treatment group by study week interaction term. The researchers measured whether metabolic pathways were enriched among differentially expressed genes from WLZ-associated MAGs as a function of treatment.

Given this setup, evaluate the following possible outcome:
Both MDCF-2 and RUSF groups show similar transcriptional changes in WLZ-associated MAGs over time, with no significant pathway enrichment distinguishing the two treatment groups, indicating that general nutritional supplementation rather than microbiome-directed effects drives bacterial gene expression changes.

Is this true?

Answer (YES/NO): NO